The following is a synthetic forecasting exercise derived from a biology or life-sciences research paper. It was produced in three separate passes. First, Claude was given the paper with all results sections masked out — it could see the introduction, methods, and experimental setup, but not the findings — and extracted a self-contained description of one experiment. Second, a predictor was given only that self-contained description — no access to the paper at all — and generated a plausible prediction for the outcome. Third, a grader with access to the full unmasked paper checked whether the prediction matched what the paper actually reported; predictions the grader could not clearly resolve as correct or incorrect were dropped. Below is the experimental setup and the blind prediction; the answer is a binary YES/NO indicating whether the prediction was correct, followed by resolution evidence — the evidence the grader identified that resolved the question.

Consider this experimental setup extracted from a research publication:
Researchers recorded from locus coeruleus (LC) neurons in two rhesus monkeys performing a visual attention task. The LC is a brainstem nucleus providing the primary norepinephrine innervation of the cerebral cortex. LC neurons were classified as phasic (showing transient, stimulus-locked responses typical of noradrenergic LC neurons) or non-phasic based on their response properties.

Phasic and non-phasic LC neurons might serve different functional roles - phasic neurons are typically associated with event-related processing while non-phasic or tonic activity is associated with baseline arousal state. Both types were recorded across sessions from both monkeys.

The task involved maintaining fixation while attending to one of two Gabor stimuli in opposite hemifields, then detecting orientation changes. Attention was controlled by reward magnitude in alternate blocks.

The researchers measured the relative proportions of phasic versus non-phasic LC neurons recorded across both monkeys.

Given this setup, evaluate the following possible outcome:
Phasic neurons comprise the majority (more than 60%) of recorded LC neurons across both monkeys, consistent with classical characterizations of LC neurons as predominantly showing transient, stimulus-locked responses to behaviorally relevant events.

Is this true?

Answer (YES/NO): NO